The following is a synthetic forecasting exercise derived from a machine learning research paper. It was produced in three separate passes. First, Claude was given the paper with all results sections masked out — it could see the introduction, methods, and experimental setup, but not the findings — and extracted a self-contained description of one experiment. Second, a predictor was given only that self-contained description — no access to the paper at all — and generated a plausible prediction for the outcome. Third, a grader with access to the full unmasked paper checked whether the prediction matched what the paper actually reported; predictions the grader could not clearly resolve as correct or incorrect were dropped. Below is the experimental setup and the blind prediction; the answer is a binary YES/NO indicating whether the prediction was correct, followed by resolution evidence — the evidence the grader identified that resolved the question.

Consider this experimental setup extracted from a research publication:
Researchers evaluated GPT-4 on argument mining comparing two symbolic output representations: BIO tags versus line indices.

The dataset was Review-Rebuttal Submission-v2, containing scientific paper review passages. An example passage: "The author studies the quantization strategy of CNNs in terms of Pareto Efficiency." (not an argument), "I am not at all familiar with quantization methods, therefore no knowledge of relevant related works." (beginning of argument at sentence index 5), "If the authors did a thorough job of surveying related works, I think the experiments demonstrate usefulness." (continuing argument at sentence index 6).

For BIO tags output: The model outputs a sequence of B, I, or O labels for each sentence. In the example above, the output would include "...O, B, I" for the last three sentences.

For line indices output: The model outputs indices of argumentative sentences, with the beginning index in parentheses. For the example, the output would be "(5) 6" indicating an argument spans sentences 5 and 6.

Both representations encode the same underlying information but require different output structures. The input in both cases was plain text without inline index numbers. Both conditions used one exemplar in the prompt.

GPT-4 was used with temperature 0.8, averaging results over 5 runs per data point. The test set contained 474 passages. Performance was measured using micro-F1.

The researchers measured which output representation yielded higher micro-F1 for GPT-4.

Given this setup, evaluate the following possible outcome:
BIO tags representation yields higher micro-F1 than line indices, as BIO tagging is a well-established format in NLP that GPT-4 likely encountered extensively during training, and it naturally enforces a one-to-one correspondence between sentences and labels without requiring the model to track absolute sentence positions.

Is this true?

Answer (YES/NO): NO